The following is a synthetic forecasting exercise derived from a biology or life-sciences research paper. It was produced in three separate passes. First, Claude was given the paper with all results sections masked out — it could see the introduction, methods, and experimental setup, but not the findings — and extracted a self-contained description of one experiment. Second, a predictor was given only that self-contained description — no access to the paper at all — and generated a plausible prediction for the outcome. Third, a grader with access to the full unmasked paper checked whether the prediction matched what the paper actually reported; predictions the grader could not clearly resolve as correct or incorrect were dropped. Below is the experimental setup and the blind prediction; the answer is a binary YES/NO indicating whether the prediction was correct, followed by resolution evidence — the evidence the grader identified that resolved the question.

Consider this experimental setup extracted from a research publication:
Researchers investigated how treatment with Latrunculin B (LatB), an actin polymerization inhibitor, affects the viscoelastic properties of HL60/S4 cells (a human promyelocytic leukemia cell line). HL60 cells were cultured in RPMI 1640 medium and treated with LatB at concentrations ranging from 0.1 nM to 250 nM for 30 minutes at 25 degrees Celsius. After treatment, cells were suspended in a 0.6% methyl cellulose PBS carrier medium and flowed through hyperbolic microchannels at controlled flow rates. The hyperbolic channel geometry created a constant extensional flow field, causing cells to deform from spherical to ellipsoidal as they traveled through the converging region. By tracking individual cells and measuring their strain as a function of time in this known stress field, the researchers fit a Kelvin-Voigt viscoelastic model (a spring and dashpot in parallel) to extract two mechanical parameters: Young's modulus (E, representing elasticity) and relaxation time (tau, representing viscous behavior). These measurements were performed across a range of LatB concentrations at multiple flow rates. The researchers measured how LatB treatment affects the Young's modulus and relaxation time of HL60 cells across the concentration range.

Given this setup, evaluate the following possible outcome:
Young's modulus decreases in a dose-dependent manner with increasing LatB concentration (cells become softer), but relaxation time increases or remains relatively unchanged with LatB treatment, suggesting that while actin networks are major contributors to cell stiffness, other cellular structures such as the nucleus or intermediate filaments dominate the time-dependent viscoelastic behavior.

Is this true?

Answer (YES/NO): YES